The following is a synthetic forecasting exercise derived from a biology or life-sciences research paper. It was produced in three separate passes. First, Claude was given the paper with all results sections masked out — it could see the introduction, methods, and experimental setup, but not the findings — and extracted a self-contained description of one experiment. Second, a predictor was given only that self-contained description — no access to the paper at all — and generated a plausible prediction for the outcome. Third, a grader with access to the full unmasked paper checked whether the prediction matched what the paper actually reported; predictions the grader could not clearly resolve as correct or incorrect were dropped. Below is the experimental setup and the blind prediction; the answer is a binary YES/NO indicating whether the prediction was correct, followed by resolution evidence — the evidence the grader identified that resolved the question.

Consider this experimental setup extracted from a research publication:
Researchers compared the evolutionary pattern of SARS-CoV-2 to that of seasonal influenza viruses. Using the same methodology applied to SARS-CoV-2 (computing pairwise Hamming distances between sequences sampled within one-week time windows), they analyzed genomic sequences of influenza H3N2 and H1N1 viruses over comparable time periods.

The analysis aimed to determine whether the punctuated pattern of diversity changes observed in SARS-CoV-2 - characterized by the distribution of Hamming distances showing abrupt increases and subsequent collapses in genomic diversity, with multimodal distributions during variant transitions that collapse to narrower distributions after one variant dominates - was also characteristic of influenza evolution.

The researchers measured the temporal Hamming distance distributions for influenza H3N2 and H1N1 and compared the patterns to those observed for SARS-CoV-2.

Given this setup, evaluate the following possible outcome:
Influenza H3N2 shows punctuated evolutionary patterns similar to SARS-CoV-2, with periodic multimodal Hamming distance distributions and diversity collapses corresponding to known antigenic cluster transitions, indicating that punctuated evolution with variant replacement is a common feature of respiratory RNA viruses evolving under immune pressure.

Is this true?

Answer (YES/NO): NO